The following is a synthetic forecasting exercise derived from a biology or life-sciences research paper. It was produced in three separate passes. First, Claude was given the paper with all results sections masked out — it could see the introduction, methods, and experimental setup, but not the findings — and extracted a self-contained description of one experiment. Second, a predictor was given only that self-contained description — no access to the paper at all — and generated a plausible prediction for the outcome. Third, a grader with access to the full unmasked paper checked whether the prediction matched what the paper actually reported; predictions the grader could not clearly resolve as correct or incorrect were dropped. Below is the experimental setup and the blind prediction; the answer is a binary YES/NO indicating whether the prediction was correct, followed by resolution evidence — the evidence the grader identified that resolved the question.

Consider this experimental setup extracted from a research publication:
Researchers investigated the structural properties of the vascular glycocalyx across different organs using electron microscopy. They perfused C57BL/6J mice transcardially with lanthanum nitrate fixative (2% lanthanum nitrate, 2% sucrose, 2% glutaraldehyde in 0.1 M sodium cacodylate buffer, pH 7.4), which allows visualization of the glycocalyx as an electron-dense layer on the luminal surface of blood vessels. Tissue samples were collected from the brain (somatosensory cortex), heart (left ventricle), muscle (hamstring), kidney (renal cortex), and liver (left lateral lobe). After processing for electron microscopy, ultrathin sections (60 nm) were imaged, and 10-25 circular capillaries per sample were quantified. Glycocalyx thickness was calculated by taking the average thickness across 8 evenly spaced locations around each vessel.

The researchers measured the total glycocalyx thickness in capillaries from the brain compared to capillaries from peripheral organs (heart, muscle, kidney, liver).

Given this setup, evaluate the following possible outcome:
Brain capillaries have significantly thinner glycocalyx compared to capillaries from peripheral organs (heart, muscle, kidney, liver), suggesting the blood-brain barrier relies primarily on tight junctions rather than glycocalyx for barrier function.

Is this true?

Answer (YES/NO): NO